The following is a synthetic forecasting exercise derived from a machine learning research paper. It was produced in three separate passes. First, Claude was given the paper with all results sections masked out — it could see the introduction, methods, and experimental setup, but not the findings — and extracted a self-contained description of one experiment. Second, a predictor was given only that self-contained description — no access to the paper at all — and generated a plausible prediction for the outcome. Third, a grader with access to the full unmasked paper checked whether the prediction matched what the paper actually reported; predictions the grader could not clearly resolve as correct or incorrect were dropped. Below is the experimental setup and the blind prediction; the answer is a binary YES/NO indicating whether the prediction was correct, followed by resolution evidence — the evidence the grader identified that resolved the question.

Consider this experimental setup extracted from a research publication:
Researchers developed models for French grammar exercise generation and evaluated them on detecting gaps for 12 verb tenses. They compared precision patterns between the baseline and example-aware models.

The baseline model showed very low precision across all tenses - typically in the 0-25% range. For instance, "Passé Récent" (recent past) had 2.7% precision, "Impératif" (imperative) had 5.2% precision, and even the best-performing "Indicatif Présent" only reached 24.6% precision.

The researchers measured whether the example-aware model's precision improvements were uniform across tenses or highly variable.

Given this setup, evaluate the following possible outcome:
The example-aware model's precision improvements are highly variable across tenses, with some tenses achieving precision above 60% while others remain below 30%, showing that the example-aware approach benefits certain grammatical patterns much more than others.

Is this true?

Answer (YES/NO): YES